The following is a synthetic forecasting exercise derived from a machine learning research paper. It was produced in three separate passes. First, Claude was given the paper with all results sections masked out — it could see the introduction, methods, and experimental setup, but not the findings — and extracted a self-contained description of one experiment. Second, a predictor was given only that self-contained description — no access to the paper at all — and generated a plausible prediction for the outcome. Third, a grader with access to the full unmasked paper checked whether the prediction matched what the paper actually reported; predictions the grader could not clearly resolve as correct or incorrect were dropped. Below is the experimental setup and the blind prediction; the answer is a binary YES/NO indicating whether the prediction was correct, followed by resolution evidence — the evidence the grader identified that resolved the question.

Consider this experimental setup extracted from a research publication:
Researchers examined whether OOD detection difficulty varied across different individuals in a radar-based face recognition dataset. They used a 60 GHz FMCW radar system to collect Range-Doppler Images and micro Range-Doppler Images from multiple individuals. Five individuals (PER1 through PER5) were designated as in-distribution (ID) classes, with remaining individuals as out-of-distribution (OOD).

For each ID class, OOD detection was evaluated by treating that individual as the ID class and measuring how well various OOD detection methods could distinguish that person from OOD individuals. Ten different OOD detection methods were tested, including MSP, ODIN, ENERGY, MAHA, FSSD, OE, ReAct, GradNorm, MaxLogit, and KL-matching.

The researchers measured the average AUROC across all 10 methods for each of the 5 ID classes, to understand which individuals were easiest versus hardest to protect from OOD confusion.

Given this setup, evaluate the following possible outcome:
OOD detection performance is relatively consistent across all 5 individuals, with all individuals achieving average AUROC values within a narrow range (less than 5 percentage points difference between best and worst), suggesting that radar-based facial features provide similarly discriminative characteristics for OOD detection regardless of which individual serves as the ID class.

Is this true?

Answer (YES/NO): NO